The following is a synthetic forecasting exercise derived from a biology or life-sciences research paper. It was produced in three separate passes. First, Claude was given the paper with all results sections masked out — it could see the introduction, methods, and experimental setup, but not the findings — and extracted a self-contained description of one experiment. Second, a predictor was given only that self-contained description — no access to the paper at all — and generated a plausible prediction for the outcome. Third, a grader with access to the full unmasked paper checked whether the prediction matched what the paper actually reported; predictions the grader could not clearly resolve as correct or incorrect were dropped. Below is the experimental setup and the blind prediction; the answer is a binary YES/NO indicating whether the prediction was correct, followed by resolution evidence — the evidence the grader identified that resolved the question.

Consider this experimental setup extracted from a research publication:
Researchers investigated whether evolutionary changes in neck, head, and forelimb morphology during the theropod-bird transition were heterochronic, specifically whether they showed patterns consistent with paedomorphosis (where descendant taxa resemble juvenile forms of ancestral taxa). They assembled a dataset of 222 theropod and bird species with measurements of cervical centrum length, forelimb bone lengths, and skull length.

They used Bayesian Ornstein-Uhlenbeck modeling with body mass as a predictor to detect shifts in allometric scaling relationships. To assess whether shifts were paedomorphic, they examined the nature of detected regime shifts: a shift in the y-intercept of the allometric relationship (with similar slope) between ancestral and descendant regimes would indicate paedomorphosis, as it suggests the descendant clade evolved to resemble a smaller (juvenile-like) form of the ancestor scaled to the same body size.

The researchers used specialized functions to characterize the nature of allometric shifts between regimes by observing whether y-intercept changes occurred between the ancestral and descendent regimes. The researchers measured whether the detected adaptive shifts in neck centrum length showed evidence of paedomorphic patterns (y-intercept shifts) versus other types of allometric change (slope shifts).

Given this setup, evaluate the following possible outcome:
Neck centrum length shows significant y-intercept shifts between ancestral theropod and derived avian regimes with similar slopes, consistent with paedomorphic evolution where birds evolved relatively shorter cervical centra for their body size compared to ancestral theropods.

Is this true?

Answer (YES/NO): YES